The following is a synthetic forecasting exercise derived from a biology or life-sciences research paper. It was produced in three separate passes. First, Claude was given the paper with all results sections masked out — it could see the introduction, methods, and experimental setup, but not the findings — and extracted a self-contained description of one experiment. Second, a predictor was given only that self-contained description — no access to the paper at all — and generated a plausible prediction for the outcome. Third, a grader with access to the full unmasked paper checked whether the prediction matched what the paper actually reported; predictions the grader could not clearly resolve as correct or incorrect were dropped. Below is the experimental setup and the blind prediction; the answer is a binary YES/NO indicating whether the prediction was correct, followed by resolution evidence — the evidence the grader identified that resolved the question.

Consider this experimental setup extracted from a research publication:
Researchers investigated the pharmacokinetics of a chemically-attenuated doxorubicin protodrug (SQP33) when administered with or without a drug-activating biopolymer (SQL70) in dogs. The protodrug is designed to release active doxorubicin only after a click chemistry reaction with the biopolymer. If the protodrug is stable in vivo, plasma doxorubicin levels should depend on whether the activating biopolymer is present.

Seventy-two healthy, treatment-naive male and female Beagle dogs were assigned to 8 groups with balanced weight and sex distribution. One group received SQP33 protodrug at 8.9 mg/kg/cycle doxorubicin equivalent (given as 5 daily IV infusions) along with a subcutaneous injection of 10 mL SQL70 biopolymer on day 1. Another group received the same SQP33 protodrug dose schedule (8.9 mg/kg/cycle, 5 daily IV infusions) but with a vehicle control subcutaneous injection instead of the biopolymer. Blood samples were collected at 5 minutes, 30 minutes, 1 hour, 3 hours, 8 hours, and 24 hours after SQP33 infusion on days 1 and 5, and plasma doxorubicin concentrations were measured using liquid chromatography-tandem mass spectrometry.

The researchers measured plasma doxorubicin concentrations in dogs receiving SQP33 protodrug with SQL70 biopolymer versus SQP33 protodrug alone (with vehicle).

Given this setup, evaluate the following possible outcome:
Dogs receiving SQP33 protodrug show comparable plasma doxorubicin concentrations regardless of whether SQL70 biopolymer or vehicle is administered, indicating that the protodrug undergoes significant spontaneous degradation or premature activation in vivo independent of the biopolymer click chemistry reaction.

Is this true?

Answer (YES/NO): NO